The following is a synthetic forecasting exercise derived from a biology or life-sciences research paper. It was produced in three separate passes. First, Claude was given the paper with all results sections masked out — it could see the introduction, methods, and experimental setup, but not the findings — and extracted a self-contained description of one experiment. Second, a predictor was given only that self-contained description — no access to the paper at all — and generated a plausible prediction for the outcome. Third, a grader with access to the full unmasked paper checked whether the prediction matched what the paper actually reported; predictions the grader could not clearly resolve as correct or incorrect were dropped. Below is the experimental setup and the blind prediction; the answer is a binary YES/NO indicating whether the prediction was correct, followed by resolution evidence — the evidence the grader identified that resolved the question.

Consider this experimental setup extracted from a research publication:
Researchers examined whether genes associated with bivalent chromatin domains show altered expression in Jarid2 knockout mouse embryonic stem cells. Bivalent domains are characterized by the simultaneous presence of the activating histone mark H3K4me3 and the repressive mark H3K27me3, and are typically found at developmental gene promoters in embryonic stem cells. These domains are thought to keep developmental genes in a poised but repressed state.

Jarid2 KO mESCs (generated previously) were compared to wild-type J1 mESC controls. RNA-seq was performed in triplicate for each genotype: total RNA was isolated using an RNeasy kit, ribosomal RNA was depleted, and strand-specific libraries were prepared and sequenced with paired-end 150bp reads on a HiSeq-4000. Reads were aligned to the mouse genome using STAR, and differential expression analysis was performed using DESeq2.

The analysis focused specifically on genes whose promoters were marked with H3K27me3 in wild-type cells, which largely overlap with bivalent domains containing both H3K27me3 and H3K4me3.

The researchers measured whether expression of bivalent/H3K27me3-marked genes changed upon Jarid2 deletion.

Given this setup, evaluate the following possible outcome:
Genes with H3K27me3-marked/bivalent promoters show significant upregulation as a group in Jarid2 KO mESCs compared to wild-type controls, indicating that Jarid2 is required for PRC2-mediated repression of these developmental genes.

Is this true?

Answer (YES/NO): YES